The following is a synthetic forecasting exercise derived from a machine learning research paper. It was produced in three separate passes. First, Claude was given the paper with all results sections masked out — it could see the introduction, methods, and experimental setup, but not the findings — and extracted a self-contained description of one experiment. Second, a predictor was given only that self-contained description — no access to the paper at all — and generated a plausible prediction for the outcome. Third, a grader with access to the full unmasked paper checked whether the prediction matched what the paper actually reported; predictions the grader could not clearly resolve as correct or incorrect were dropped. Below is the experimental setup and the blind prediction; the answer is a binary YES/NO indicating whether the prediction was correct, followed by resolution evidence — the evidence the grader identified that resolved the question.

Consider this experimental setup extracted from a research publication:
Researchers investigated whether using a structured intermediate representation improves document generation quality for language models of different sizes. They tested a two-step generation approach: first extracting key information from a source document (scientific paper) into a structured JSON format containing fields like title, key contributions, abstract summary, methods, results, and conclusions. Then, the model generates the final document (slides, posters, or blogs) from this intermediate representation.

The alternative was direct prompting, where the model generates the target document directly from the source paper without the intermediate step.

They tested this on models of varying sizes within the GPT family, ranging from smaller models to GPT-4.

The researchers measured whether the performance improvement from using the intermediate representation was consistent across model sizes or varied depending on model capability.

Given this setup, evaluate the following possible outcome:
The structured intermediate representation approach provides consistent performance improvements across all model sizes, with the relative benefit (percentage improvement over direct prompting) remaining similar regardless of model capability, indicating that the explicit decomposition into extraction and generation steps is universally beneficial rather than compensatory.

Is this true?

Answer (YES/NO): NO